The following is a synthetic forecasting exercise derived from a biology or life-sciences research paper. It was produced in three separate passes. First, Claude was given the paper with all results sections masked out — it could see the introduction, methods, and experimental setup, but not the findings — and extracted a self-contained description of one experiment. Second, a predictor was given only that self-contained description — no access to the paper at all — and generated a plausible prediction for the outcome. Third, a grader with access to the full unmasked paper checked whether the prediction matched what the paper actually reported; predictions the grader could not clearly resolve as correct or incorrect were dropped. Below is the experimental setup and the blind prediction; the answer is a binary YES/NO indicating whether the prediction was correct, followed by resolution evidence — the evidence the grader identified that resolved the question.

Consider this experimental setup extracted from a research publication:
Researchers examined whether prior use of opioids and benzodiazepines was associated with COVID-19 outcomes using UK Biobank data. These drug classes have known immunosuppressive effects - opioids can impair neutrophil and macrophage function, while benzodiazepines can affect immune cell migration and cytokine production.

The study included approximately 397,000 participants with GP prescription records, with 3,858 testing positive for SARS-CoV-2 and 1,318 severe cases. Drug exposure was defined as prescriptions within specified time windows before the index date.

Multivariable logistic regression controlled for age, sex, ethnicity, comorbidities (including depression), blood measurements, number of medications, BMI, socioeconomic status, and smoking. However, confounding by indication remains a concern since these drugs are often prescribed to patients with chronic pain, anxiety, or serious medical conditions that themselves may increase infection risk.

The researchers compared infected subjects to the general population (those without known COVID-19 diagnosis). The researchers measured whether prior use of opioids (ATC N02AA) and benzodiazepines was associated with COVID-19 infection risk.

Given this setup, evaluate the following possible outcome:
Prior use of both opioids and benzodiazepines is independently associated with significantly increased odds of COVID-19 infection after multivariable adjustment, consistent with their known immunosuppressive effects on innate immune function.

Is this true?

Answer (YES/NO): YES